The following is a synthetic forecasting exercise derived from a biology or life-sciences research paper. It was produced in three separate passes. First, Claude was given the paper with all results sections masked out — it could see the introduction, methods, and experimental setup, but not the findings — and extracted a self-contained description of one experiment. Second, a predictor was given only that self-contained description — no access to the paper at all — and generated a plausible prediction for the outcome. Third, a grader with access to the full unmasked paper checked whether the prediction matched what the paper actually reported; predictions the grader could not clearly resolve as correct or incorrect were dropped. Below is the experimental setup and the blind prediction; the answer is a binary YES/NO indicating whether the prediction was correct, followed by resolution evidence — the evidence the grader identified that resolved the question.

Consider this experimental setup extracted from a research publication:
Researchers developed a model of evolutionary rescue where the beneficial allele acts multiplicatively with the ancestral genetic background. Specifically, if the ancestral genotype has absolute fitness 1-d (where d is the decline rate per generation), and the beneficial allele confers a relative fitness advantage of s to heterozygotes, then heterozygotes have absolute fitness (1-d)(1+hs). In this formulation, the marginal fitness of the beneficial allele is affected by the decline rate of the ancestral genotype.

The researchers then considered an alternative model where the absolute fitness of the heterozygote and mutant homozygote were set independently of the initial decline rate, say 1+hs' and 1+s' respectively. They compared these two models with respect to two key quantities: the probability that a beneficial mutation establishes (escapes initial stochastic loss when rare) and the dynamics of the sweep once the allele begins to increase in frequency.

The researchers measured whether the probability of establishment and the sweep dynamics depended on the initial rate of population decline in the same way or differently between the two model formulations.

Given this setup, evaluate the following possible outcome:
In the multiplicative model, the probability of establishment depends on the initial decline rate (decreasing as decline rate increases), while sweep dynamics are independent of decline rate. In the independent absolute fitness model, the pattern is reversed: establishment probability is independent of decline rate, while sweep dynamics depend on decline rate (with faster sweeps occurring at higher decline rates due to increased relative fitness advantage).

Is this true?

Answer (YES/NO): YES